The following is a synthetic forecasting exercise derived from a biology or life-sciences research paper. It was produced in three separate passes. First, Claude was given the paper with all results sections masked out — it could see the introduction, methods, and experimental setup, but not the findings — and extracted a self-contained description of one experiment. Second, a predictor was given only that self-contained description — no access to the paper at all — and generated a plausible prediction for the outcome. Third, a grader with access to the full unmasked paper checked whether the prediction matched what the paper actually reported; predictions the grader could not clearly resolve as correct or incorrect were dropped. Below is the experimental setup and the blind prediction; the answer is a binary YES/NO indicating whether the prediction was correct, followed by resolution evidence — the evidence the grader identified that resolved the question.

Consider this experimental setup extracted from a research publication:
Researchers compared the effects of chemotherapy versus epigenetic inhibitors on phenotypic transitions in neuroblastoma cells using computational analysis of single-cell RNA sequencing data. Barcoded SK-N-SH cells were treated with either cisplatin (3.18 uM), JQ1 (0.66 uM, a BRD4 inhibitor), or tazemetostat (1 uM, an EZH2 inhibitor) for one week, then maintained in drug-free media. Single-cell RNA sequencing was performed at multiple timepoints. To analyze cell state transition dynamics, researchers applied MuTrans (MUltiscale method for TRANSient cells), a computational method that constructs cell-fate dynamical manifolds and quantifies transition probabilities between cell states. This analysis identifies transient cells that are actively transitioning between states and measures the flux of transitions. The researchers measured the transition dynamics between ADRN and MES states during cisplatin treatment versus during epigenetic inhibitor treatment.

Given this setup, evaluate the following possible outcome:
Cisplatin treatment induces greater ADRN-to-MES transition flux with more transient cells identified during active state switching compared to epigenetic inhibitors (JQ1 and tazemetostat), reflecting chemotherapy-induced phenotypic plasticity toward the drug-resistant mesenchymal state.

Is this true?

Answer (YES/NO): NO